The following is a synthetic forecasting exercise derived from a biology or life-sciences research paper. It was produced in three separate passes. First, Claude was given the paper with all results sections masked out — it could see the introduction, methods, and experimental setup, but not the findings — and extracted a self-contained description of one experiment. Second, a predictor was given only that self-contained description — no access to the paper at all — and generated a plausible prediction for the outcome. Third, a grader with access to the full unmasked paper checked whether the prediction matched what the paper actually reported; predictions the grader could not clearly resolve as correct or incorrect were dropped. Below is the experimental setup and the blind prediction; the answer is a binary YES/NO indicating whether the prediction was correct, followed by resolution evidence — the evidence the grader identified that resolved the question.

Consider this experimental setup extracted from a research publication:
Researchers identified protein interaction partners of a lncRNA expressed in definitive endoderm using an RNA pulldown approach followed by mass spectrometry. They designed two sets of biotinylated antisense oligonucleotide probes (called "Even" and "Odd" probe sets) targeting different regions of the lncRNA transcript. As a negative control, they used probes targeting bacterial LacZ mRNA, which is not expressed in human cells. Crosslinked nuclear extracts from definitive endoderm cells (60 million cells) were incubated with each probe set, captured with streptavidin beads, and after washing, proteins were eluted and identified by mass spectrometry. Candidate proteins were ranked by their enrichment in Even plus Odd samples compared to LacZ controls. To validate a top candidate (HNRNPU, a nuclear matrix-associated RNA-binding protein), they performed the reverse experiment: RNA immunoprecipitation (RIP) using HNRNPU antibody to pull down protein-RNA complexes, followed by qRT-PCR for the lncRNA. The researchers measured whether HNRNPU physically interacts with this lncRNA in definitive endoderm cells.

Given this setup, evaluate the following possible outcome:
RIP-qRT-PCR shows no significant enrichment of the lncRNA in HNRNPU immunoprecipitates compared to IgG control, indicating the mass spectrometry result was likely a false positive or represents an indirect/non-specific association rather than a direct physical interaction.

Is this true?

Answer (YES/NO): NO